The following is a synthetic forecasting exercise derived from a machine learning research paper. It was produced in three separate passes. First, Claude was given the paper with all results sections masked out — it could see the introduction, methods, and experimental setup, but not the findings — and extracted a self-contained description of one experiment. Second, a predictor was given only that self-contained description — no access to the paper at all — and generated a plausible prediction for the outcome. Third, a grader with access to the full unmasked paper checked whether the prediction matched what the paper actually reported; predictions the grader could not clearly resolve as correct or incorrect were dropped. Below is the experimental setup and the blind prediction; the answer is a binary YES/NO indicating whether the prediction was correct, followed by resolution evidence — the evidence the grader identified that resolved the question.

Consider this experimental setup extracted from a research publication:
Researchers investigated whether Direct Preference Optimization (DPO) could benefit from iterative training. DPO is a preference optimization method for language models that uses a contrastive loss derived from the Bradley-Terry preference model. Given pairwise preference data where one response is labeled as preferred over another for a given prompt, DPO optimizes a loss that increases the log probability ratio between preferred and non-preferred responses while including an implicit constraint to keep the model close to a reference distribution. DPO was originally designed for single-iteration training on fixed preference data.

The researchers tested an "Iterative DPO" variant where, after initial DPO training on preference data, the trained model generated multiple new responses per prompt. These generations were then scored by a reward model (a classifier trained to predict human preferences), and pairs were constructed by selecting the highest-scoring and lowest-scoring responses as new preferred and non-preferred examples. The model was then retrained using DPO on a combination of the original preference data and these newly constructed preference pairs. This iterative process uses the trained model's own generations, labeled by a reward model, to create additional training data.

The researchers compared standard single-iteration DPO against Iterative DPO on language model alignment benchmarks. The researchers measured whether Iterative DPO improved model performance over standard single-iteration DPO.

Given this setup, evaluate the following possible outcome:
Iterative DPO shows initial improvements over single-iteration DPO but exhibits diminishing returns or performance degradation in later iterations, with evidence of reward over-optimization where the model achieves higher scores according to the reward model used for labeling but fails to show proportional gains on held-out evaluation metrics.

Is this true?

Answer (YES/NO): NO